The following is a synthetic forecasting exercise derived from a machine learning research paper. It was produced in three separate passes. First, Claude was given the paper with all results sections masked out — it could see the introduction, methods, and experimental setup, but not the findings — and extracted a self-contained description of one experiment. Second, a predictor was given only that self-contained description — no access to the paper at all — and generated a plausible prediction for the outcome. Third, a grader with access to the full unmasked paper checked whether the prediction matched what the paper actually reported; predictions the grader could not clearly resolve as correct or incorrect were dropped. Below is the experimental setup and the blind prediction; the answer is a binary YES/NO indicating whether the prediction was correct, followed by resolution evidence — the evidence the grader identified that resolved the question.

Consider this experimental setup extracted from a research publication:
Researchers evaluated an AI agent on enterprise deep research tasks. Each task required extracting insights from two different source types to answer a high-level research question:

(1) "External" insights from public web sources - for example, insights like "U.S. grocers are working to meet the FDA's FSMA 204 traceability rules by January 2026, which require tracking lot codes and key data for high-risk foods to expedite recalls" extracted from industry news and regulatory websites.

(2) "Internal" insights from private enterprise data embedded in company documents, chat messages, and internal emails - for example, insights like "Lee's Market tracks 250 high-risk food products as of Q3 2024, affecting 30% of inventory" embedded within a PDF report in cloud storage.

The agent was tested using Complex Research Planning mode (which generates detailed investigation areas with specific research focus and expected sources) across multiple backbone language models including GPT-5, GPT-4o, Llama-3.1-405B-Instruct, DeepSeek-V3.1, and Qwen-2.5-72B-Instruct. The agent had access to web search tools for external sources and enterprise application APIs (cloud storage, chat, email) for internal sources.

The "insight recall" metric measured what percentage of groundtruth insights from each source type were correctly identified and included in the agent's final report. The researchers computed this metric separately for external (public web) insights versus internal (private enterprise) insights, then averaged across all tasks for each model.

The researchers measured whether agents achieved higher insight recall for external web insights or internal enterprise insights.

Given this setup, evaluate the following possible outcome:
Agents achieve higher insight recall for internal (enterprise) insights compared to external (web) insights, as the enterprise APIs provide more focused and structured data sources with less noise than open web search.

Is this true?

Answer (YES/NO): YES